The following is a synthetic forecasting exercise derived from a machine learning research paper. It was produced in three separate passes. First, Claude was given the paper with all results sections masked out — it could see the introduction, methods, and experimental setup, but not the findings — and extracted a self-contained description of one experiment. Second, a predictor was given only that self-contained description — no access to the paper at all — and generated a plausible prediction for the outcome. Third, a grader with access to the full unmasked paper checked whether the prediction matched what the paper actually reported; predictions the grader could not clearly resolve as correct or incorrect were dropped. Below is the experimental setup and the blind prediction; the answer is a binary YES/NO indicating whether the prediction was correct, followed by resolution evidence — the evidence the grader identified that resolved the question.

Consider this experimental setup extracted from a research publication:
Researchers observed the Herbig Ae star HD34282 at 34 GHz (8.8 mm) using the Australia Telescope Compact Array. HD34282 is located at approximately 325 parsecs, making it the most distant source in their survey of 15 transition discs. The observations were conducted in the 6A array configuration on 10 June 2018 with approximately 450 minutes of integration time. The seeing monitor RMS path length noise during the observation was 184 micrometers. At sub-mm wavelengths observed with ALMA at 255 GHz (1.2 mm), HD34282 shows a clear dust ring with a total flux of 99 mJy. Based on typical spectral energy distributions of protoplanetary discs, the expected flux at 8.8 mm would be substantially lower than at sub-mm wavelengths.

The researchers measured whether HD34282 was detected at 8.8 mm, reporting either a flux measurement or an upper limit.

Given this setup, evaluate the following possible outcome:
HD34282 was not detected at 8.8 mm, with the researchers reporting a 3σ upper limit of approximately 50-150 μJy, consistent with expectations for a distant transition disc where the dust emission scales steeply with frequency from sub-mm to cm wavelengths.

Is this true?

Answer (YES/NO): NO